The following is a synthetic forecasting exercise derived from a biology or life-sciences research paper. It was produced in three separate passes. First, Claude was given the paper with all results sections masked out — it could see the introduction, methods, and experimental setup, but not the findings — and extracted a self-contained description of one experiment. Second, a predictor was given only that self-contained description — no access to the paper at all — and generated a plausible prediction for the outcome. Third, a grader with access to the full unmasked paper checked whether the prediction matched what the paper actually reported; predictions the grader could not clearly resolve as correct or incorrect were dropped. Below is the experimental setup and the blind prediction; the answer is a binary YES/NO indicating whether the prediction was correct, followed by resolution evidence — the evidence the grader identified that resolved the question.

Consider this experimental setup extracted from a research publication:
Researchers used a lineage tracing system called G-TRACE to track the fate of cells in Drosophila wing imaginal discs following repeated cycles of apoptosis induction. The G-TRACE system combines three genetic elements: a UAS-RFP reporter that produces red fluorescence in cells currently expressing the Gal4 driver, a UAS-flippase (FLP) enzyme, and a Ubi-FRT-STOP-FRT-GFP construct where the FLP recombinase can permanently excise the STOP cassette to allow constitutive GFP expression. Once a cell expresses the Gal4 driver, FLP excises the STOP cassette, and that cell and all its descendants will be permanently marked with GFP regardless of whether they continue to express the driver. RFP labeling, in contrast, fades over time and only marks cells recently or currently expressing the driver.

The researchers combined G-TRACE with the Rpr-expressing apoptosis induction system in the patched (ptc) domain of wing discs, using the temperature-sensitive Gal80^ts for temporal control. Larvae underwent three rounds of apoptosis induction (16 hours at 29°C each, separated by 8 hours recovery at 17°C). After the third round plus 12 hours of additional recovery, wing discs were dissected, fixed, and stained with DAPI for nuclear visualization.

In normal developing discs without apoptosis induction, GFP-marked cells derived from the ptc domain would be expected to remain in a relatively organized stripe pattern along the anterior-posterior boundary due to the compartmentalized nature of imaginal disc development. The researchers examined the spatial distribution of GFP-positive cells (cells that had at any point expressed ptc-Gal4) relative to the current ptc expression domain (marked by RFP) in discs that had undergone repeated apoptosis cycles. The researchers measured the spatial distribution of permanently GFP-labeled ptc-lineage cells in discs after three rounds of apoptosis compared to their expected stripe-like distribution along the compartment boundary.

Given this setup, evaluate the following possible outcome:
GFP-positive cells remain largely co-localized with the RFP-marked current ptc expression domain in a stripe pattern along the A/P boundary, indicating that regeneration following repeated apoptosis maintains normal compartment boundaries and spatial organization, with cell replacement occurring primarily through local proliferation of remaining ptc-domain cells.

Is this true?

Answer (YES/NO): NO